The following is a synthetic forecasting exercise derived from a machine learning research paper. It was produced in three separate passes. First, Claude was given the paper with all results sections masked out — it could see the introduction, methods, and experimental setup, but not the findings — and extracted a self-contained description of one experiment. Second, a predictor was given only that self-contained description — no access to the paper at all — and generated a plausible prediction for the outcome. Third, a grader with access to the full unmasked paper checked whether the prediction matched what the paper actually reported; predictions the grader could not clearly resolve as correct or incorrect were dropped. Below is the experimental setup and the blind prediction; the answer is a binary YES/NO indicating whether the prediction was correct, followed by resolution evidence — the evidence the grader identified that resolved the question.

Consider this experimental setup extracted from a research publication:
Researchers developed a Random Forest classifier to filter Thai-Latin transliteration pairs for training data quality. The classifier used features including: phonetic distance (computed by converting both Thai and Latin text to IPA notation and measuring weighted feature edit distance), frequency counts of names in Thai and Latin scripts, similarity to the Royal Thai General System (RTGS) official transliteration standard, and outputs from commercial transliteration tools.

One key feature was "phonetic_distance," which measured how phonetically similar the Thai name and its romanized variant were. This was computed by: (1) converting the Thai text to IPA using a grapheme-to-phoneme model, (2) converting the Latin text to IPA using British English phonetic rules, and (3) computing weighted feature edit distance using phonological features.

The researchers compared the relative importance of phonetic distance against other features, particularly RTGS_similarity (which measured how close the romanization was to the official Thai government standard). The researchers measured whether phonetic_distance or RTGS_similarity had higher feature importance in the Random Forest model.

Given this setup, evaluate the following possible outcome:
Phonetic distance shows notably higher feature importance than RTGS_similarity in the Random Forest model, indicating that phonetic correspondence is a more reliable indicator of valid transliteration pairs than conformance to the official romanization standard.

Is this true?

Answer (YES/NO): YES